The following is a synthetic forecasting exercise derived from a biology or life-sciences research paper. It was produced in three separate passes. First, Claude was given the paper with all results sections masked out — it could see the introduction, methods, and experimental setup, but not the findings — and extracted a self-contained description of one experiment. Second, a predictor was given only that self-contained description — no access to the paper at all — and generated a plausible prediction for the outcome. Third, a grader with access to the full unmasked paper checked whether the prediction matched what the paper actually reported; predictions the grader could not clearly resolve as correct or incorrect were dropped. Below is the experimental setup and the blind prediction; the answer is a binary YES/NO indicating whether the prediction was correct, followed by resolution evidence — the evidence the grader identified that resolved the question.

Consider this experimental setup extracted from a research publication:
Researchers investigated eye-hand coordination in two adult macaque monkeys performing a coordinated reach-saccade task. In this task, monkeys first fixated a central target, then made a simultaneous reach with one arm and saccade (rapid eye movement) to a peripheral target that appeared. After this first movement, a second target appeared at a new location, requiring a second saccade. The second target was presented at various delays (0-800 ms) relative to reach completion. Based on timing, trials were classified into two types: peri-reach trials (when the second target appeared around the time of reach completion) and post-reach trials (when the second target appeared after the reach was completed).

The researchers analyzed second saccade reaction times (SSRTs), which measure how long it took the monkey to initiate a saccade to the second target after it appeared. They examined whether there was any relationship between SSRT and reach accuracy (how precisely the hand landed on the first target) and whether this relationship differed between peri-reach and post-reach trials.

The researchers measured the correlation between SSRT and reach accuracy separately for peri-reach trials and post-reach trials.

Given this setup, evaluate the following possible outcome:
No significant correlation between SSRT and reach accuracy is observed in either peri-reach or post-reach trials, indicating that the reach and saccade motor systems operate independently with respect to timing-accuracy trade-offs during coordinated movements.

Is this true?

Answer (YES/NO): NO